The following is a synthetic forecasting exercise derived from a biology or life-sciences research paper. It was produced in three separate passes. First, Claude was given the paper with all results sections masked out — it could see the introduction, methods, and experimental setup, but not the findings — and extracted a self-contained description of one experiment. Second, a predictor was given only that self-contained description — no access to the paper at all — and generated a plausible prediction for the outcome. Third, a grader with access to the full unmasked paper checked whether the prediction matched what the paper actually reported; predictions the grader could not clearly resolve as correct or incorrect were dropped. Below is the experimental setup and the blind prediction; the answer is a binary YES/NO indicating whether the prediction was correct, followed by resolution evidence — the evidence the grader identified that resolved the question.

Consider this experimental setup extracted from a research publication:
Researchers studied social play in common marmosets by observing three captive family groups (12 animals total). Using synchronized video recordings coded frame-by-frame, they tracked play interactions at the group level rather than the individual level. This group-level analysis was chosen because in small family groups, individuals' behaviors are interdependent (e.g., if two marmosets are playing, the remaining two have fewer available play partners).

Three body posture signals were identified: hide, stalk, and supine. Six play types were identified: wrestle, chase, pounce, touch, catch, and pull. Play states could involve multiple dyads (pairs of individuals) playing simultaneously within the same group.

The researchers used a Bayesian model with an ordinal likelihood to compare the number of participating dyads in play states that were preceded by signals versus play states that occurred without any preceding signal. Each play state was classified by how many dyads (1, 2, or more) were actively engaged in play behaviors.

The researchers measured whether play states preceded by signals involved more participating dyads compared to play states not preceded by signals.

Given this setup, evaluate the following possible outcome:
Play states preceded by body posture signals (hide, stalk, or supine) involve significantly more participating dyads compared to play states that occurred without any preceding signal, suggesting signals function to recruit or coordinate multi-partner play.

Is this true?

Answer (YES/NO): NO